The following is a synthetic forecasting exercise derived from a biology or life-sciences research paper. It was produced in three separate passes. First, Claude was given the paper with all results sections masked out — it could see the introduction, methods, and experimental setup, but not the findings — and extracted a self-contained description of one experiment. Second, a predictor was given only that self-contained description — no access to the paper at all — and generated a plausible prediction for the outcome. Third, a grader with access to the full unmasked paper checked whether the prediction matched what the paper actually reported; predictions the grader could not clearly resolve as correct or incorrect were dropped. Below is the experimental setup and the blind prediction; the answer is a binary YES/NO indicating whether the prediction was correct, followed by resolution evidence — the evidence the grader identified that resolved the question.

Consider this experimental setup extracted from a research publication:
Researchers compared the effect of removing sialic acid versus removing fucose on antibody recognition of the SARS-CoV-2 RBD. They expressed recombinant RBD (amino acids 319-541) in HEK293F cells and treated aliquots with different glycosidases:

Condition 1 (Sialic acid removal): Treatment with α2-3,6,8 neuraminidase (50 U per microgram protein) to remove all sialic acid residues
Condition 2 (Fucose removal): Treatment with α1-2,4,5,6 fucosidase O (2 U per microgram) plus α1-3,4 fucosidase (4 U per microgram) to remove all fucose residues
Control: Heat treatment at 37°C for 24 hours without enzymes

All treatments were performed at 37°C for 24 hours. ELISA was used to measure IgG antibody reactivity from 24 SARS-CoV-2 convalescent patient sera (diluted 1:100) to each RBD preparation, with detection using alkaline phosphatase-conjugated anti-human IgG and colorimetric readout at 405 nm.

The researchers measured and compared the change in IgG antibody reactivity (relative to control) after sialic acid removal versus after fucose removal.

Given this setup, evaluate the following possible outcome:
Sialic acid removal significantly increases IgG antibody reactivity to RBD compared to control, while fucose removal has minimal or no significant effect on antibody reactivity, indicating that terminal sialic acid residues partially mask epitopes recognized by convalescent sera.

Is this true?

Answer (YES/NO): NO